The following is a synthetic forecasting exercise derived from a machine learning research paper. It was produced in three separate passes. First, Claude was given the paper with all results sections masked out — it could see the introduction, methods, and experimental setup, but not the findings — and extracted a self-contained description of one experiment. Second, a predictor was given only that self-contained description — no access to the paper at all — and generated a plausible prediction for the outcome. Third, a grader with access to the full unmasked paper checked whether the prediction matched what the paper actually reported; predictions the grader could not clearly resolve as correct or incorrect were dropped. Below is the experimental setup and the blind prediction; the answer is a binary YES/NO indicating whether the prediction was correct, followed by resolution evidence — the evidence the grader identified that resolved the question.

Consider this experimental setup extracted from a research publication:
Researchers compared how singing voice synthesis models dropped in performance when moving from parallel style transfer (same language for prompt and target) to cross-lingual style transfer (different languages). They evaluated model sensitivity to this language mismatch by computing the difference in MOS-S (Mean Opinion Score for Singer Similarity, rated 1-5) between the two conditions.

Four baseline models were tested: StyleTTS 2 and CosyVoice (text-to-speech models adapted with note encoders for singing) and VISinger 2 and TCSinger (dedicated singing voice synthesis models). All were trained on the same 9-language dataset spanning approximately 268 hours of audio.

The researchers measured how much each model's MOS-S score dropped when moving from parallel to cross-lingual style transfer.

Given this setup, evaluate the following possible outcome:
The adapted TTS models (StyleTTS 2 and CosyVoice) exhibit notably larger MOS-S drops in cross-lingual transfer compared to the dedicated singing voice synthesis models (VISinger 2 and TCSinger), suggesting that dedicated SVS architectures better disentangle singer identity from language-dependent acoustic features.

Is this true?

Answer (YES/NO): NO